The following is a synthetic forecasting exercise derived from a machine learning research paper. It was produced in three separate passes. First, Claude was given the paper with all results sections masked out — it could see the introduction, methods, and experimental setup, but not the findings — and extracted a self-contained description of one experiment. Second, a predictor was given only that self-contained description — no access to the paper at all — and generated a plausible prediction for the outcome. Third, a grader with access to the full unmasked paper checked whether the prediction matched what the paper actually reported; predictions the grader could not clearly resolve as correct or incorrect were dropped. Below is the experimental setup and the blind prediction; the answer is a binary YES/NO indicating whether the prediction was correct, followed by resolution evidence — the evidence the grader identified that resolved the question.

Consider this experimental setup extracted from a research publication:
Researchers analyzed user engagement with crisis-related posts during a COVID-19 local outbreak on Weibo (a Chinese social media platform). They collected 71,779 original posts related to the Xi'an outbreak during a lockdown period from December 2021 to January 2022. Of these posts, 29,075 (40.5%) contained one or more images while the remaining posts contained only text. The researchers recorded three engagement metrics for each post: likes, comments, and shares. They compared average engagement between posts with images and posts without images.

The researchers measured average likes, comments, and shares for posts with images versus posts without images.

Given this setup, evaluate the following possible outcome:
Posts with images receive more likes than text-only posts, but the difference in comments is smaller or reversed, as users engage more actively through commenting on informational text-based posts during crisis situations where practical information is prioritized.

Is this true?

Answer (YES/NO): NO